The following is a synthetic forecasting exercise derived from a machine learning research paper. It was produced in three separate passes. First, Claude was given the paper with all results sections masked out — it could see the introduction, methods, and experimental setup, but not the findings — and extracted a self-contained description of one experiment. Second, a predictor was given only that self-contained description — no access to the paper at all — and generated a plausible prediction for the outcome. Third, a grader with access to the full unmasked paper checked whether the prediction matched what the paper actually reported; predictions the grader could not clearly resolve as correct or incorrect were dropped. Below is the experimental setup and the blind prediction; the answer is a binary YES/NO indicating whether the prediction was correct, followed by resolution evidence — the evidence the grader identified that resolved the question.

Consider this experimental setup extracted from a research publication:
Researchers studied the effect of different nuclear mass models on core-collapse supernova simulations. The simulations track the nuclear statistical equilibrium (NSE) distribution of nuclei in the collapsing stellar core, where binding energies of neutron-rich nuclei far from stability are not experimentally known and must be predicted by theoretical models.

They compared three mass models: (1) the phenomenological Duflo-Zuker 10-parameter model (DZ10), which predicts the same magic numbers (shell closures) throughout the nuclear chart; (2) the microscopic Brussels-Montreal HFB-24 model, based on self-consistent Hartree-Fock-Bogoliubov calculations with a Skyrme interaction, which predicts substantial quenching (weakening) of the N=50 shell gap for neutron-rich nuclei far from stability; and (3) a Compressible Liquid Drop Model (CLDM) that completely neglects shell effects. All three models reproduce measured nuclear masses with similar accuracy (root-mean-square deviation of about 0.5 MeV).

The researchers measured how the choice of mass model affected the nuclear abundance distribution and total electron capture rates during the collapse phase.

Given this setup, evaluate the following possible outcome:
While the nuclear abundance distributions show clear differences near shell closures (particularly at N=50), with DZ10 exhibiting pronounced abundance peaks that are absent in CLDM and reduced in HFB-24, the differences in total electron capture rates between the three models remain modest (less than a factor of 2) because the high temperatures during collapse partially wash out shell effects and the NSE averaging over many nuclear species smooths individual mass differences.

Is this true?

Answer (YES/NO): NO